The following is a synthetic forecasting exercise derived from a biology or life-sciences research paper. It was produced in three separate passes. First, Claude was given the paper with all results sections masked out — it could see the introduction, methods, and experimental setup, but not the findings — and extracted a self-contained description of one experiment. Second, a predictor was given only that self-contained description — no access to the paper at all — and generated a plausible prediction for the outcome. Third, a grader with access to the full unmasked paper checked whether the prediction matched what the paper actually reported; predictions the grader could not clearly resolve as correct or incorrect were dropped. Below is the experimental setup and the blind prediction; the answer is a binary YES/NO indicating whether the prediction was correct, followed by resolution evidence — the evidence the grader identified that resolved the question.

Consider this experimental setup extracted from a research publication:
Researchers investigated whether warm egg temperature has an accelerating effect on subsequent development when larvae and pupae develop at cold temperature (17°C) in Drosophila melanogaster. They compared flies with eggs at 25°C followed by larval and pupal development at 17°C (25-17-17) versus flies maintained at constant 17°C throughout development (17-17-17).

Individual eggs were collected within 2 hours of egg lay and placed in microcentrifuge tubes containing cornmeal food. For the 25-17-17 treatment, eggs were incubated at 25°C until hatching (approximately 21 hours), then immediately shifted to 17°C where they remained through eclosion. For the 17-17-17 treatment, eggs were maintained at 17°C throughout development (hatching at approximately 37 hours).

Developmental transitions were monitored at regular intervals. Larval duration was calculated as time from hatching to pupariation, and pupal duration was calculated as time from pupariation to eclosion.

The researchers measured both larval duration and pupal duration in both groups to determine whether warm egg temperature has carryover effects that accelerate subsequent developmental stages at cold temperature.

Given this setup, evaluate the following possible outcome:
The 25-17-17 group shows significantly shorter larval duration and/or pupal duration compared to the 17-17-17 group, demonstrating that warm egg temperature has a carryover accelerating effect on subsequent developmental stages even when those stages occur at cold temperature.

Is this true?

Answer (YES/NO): YES